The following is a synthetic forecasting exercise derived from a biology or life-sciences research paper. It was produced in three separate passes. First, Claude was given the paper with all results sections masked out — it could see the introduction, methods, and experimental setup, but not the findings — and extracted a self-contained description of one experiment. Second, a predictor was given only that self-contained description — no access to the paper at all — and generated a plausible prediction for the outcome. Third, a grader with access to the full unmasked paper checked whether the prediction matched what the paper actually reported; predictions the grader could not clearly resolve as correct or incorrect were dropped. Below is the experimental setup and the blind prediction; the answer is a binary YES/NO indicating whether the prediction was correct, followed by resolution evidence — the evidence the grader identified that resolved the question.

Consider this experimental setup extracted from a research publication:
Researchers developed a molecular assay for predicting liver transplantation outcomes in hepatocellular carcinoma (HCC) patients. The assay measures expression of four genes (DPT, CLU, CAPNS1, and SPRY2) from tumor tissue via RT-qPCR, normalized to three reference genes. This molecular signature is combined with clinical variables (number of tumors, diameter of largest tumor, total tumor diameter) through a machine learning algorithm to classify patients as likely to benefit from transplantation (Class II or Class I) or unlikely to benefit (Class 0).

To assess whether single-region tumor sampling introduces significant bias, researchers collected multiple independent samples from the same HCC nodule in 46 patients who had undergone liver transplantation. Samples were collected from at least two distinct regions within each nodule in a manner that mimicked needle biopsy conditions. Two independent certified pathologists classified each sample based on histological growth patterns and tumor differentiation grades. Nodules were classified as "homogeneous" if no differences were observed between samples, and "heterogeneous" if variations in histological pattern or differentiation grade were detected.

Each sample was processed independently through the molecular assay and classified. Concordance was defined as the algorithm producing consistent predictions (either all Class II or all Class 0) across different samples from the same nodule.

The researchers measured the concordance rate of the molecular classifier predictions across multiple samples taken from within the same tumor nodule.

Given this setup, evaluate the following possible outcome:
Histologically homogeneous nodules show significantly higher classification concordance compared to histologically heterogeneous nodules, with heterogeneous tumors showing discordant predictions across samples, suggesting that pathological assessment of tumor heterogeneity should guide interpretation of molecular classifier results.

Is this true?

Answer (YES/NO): NO